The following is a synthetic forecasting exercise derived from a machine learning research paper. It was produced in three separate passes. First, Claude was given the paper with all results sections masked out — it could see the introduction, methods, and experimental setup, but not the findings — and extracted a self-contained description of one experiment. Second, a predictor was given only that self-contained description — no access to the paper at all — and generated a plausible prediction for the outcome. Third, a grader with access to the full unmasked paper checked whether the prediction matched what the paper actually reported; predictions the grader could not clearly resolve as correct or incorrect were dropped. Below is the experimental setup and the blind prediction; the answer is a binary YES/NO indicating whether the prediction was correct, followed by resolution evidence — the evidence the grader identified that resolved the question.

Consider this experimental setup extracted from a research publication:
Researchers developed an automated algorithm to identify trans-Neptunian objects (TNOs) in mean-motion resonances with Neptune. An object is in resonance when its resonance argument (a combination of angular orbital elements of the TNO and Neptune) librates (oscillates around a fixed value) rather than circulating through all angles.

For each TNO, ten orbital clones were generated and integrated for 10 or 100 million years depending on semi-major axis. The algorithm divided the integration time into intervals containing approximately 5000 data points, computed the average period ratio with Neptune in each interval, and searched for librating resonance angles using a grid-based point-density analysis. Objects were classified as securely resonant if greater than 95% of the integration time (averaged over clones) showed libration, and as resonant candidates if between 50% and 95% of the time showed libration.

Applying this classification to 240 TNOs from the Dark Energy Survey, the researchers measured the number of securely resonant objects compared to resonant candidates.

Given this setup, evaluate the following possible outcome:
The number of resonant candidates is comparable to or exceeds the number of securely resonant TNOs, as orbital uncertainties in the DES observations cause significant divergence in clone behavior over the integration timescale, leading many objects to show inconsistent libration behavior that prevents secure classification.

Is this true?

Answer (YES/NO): NO